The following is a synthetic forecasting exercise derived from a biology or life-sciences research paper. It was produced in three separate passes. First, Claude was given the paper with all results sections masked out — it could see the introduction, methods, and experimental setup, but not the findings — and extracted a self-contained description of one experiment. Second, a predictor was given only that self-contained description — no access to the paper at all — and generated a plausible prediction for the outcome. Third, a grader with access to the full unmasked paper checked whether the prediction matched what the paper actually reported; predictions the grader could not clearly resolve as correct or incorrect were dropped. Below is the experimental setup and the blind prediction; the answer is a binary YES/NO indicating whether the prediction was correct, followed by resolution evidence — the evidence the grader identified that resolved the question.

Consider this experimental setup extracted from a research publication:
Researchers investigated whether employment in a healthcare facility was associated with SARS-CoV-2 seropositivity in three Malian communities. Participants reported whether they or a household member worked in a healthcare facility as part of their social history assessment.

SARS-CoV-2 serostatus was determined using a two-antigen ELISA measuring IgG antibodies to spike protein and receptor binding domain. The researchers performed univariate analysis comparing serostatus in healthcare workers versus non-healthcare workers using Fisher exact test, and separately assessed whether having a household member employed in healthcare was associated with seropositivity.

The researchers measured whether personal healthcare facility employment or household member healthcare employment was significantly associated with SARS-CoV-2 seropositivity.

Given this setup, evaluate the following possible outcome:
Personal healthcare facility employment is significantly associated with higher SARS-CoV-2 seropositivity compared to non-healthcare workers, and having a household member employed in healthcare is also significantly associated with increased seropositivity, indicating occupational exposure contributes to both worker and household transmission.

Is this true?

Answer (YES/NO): NO